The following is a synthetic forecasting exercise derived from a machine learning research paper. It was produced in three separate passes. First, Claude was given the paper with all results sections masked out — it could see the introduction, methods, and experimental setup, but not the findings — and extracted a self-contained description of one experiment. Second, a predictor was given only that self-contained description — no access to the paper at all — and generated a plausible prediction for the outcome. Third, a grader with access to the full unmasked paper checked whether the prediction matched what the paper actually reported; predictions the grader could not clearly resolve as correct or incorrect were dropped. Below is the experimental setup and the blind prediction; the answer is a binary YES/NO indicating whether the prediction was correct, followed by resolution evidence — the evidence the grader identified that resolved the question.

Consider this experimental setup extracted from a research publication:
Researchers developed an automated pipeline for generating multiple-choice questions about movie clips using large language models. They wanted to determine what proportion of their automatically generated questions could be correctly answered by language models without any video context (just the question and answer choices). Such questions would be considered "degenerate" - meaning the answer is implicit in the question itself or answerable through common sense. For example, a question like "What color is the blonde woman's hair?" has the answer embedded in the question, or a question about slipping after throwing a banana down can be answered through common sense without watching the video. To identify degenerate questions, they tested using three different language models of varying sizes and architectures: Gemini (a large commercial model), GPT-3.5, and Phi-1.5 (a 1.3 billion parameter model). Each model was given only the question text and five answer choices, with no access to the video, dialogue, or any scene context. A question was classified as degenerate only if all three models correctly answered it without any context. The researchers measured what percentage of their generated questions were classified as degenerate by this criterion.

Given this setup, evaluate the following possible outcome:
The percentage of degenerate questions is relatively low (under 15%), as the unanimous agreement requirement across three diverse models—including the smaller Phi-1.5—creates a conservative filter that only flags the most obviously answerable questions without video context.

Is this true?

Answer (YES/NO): YES